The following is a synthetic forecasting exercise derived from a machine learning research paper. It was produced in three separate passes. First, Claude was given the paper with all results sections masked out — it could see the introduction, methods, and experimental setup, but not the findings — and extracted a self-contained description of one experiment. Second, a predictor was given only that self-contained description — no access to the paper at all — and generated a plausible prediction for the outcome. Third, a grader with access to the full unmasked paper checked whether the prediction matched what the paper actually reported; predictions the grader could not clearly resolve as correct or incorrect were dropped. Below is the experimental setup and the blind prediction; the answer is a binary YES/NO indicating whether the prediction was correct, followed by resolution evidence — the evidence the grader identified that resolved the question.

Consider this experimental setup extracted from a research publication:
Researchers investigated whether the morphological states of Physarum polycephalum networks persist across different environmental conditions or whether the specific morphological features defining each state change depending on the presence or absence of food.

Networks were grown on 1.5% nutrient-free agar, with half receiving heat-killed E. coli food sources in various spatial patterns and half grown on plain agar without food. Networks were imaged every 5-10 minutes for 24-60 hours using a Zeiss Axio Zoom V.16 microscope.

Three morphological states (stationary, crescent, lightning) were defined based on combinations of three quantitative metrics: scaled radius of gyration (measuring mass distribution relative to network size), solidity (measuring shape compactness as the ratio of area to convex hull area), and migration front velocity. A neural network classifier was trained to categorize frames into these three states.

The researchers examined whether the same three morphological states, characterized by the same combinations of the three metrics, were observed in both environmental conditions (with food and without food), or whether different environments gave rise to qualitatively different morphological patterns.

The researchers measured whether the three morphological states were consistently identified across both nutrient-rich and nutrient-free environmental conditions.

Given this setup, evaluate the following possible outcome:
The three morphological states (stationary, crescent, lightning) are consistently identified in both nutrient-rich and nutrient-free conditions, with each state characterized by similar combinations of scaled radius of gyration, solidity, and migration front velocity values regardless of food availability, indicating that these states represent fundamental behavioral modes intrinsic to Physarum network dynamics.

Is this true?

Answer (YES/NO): YES